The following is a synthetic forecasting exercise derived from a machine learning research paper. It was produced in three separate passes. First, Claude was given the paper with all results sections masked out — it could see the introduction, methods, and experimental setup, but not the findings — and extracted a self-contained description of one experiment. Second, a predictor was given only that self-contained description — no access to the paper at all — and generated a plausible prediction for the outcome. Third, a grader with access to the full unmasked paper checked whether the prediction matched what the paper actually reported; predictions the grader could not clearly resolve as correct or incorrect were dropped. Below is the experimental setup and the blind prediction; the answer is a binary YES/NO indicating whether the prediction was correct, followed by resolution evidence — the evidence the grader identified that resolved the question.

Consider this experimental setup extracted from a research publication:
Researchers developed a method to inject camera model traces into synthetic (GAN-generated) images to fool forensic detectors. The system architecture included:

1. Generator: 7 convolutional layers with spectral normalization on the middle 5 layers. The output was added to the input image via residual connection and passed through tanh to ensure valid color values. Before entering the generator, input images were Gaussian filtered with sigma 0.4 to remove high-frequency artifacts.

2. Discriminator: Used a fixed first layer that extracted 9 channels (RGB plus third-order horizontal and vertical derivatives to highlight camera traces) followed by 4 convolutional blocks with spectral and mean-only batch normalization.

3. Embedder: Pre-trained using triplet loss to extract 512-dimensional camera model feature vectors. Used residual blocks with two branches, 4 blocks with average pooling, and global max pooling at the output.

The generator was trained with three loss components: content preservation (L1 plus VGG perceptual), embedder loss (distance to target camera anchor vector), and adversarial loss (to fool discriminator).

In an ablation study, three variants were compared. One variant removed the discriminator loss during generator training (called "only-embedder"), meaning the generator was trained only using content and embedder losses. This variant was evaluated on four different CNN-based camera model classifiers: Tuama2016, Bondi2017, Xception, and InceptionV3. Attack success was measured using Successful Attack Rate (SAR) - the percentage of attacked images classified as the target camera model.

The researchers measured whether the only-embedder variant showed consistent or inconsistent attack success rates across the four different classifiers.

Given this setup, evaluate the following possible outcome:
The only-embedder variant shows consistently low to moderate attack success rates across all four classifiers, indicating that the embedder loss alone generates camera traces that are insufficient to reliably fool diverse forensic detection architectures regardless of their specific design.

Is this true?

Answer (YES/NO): NO